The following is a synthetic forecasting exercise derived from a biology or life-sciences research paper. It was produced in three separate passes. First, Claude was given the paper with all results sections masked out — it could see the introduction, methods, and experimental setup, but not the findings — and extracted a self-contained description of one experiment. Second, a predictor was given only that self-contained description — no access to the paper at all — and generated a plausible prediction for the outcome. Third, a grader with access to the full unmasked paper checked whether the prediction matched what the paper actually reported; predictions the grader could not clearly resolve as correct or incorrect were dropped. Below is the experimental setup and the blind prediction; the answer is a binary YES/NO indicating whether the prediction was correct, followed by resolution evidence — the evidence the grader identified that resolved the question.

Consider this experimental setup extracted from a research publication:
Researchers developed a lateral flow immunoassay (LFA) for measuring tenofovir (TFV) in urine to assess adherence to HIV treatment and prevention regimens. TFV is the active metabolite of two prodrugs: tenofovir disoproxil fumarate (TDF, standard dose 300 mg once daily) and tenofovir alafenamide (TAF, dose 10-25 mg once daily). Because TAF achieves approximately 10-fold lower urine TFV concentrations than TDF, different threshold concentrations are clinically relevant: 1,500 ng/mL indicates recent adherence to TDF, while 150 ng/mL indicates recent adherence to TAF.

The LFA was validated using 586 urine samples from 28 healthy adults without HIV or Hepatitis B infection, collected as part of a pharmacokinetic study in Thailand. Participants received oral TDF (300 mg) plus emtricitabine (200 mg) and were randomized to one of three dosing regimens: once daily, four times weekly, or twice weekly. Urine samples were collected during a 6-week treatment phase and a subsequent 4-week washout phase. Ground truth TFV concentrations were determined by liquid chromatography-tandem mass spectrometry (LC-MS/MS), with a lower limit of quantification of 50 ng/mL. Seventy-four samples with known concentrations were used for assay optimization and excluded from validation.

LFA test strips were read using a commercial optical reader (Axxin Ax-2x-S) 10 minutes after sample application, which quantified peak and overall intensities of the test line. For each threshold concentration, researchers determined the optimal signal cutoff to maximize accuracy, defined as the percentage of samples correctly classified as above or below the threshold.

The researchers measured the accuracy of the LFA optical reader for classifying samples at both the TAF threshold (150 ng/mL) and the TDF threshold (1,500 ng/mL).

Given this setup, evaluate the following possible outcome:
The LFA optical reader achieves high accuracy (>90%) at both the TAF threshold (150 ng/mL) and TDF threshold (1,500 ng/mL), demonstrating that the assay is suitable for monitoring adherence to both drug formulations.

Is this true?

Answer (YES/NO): YES